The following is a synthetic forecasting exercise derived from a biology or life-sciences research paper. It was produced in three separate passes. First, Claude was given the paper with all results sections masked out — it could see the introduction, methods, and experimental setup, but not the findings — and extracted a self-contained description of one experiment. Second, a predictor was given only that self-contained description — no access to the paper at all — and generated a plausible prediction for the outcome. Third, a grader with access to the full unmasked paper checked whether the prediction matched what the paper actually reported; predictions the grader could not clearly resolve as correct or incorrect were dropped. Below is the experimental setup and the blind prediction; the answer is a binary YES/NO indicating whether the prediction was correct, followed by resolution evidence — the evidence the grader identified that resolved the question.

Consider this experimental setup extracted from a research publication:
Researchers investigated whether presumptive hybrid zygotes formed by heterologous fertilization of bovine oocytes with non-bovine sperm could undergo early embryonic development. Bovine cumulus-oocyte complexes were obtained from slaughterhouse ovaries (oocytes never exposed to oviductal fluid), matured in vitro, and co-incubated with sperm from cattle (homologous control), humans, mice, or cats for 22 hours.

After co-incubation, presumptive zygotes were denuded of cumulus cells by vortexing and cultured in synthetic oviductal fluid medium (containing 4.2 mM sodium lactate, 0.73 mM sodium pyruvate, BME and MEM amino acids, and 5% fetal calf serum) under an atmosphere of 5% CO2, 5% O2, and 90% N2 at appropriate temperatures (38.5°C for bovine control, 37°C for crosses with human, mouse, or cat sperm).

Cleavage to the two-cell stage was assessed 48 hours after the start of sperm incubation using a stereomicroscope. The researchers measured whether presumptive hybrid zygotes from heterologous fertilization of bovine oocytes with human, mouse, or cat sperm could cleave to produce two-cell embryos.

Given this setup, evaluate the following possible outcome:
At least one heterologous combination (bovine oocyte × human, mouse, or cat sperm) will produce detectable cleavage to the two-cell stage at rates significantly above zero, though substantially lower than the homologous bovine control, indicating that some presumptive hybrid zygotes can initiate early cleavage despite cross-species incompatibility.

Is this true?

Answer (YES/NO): YES